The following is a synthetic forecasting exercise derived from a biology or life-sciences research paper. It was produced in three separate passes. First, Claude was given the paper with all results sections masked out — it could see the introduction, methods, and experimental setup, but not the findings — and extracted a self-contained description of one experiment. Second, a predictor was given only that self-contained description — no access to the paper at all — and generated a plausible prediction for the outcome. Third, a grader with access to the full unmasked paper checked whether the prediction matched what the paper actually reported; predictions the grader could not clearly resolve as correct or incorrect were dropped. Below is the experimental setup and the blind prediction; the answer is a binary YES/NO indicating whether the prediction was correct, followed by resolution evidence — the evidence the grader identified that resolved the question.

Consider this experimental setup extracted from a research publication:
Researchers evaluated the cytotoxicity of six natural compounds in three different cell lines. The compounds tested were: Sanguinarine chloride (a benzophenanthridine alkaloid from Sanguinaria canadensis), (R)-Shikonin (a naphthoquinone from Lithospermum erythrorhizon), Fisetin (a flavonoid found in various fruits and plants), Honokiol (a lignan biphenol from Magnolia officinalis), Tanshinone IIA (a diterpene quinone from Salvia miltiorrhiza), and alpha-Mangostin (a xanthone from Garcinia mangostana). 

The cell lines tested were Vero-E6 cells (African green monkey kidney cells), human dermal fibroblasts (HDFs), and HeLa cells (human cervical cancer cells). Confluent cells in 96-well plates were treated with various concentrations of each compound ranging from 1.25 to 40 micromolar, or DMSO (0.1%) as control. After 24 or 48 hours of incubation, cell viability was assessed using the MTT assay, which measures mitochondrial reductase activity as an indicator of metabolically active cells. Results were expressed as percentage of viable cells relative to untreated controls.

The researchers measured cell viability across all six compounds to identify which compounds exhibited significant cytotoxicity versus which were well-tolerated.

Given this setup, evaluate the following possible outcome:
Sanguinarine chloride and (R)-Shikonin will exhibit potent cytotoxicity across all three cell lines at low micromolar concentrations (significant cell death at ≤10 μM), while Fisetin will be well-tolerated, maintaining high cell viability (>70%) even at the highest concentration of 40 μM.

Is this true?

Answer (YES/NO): NO